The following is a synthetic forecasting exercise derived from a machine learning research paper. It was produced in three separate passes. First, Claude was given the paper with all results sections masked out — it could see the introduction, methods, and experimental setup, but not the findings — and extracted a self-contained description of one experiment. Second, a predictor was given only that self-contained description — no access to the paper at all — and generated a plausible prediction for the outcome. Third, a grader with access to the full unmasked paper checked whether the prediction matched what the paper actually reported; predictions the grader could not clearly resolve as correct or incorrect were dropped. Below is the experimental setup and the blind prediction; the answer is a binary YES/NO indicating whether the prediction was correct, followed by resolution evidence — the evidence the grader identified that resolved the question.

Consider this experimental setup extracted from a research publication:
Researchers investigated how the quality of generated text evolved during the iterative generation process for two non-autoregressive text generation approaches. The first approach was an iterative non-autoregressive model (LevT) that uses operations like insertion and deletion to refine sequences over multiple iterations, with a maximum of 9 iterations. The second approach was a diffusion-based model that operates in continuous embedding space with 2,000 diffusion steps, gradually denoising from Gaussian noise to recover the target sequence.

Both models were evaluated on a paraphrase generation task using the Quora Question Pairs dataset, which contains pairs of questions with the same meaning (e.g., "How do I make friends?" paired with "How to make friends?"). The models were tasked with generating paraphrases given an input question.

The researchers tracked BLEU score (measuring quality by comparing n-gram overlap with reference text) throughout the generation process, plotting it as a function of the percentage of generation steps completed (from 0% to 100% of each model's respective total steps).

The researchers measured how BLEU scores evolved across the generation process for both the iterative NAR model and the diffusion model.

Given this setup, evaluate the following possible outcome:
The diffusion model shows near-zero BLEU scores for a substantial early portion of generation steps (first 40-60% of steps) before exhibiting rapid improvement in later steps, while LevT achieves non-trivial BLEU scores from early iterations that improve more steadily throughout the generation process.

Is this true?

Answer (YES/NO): NO